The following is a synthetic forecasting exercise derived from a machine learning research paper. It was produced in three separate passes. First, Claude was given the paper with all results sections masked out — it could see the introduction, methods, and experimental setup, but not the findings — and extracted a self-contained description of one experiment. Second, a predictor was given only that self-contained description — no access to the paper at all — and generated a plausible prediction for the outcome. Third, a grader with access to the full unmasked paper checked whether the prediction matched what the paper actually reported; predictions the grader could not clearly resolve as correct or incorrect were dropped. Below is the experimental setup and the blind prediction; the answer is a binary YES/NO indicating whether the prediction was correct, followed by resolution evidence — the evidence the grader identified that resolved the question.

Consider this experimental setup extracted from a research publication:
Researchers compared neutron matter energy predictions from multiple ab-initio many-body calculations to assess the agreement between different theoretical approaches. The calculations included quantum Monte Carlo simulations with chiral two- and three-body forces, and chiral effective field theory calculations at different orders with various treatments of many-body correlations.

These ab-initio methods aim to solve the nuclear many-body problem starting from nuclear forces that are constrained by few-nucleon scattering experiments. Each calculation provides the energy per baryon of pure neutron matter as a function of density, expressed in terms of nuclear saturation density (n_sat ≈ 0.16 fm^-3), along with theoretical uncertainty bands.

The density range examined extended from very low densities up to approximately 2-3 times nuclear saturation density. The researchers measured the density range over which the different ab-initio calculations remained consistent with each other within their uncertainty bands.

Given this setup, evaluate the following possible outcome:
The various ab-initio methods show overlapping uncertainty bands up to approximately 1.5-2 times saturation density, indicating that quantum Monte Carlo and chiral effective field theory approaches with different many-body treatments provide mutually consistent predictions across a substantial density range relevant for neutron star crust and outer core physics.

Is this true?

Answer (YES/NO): YES